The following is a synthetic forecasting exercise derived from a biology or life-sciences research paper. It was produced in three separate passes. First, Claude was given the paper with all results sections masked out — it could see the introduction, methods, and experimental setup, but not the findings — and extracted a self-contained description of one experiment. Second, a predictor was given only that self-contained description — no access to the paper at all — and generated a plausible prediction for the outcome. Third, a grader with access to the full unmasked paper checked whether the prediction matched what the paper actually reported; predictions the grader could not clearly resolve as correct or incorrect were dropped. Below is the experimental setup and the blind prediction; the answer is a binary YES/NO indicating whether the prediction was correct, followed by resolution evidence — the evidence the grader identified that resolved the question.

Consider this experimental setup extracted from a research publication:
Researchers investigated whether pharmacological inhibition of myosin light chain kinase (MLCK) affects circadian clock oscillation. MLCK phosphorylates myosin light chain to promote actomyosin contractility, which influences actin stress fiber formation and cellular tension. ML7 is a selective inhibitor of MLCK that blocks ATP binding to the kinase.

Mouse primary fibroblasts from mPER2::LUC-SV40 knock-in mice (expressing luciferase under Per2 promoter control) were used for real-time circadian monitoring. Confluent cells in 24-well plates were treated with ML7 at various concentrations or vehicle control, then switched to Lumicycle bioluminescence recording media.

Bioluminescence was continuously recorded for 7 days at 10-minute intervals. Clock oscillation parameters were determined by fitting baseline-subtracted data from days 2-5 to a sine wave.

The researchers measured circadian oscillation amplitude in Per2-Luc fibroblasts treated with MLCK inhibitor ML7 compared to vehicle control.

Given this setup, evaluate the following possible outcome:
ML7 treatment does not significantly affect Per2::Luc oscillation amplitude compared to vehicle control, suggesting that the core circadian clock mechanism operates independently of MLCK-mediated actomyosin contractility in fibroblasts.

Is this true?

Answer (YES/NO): NO